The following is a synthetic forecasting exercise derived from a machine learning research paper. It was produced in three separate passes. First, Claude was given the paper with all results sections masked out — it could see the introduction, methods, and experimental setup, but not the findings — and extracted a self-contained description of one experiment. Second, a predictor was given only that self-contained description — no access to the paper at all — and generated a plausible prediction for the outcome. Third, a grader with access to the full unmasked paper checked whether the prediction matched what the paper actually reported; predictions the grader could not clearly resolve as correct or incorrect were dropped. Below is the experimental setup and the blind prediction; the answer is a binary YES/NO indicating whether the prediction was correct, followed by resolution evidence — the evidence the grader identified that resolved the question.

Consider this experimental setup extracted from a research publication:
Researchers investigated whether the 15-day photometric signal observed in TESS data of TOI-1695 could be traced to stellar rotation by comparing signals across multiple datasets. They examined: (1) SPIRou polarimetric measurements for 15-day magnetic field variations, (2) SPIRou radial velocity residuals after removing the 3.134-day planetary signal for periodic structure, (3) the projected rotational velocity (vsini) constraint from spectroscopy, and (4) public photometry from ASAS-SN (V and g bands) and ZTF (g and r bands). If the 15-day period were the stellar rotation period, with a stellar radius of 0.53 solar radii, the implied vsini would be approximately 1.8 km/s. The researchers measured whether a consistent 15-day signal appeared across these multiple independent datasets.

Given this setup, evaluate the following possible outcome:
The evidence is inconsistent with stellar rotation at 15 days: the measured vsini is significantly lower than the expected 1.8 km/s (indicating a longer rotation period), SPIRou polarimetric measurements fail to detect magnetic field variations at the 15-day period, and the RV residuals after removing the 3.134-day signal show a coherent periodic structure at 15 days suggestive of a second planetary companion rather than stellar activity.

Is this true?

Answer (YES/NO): NO